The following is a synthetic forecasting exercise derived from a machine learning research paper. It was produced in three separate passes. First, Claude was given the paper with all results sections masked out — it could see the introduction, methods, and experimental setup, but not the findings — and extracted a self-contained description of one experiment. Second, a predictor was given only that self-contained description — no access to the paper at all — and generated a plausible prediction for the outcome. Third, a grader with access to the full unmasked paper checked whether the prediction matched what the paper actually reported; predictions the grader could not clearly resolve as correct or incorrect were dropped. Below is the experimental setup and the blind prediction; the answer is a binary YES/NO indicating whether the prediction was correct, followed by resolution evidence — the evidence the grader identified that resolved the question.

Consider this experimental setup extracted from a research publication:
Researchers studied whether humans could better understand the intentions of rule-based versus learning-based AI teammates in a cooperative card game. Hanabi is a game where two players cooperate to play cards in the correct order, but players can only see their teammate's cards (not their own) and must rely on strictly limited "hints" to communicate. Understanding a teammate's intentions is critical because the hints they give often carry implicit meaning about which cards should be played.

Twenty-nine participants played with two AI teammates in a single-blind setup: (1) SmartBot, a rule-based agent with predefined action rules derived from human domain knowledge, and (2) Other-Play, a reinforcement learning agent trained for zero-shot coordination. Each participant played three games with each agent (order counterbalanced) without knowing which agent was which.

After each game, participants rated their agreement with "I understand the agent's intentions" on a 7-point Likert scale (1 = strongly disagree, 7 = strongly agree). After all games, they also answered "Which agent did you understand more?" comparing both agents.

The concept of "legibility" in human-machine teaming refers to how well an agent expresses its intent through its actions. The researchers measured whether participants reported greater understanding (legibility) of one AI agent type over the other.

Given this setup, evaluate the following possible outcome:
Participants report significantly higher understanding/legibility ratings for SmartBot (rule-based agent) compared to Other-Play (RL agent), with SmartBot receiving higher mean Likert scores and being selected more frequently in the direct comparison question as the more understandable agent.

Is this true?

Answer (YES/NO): NO